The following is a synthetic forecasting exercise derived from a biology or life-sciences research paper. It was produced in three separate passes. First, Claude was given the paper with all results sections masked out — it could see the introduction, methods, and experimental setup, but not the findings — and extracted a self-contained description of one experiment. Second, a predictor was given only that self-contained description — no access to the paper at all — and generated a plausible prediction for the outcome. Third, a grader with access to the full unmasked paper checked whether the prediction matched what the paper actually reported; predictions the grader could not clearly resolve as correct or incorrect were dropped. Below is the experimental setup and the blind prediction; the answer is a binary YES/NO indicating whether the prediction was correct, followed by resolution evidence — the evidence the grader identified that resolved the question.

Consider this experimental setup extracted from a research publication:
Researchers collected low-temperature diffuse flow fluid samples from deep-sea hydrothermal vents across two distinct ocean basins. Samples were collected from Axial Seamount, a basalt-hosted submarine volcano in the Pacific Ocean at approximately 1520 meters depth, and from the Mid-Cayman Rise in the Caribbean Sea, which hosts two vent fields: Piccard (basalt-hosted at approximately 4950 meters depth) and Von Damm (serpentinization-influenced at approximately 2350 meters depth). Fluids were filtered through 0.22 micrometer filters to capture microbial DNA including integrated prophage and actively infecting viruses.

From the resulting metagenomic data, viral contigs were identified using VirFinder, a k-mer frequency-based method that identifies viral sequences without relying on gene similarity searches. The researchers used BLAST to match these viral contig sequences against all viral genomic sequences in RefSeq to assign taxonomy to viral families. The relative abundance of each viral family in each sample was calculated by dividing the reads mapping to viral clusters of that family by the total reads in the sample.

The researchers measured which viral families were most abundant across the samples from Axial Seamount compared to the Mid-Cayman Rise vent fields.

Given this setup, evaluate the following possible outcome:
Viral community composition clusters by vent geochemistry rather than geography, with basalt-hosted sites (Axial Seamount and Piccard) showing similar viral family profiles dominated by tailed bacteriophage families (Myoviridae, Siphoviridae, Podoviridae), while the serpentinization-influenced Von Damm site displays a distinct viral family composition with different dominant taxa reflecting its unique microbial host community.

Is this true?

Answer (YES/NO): NO